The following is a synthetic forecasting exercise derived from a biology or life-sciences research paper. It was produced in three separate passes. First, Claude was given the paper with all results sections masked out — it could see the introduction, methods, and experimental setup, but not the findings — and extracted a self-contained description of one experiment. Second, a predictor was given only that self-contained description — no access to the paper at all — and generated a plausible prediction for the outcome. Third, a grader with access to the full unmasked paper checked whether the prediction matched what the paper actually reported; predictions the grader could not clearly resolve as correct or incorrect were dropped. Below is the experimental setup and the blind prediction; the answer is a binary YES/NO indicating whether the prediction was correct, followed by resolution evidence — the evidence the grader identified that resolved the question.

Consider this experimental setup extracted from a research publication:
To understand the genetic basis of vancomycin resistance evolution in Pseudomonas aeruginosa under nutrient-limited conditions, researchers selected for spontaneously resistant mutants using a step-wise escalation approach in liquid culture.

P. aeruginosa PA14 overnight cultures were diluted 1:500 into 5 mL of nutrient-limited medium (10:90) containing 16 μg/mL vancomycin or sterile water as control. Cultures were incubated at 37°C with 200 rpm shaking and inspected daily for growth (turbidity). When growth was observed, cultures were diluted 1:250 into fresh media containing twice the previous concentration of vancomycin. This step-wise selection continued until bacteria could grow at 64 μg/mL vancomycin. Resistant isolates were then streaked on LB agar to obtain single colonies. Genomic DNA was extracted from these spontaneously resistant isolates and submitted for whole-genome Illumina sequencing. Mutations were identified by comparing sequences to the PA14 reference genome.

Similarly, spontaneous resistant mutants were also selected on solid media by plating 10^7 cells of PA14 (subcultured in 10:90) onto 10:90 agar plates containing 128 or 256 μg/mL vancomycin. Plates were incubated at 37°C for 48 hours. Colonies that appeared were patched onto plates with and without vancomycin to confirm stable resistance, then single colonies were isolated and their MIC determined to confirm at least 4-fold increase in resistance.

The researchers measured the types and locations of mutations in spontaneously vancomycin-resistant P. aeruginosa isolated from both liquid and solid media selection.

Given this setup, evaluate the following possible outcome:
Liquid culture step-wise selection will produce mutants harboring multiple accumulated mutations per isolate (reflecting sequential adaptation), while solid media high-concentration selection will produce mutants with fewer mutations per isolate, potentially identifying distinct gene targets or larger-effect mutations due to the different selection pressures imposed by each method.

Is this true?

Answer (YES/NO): NO